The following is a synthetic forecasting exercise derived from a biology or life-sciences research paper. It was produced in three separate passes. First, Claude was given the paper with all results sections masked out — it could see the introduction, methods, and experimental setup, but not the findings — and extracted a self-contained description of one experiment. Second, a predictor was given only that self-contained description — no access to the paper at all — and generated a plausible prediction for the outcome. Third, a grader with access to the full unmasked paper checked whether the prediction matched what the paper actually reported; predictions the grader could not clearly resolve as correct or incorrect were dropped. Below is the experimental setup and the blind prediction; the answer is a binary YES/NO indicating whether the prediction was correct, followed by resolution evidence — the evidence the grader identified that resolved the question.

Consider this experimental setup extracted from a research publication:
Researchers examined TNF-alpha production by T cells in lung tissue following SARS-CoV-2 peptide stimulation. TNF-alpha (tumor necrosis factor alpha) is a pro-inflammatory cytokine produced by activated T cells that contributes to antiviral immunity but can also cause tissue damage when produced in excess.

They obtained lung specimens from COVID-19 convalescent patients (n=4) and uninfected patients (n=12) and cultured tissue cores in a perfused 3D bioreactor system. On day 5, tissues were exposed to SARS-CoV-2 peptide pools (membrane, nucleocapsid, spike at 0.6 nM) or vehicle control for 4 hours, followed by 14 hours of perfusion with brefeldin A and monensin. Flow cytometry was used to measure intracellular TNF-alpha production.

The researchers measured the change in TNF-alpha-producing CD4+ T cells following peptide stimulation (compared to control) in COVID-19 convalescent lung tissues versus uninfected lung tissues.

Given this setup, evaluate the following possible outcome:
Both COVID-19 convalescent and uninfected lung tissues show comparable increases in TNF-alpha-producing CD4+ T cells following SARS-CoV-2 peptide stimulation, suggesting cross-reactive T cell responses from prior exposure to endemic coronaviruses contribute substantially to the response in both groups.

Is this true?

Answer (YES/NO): NO